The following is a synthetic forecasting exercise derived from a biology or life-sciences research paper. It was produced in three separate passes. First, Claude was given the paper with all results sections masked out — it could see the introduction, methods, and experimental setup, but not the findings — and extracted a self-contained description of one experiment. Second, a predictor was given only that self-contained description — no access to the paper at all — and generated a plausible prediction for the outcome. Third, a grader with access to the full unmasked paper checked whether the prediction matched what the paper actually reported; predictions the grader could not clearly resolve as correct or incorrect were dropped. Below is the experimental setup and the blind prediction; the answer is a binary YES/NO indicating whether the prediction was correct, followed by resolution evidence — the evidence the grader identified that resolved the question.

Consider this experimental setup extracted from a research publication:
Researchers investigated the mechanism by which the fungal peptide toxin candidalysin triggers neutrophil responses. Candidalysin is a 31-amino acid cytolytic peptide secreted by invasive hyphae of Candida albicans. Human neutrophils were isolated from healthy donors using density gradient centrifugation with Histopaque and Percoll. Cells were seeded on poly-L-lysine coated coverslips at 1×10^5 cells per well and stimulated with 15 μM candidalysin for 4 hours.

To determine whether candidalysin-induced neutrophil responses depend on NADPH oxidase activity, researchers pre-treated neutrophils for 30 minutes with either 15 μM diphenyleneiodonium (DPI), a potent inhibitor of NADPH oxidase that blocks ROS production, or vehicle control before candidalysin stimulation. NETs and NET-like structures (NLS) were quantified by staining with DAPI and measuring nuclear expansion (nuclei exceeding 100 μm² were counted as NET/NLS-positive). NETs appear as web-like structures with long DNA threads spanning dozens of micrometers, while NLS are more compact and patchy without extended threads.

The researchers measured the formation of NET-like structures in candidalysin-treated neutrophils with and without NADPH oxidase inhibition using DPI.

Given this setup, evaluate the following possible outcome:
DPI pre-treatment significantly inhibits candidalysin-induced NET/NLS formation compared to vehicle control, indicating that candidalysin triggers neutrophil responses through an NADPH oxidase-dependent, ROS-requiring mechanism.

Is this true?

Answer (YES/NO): NO